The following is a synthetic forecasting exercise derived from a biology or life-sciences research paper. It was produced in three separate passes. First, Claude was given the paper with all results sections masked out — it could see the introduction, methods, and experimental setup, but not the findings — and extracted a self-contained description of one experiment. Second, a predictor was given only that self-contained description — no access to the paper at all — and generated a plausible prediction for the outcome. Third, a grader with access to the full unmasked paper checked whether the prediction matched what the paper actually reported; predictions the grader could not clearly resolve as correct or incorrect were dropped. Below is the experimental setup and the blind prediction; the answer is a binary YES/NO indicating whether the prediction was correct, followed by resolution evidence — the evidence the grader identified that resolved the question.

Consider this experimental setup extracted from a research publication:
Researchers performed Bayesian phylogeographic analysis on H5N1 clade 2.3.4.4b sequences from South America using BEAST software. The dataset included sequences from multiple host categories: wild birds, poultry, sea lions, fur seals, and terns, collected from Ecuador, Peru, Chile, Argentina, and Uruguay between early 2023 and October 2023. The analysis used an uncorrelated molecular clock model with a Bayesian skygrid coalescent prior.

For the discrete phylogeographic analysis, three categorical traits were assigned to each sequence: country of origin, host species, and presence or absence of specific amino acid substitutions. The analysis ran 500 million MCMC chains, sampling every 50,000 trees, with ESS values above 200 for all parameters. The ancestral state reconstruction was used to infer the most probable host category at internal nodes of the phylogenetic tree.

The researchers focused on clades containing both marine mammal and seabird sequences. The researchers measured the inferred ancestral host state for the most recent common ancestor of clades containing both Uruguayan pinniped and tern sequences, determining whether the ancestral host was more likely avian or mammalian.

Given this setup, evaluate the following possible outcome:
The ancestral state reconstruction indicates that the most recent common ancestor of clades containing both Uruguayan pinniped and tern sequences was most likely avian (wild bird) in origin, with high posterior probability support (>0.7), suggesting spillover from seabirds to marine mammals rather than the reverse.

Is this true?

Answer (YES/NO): NO